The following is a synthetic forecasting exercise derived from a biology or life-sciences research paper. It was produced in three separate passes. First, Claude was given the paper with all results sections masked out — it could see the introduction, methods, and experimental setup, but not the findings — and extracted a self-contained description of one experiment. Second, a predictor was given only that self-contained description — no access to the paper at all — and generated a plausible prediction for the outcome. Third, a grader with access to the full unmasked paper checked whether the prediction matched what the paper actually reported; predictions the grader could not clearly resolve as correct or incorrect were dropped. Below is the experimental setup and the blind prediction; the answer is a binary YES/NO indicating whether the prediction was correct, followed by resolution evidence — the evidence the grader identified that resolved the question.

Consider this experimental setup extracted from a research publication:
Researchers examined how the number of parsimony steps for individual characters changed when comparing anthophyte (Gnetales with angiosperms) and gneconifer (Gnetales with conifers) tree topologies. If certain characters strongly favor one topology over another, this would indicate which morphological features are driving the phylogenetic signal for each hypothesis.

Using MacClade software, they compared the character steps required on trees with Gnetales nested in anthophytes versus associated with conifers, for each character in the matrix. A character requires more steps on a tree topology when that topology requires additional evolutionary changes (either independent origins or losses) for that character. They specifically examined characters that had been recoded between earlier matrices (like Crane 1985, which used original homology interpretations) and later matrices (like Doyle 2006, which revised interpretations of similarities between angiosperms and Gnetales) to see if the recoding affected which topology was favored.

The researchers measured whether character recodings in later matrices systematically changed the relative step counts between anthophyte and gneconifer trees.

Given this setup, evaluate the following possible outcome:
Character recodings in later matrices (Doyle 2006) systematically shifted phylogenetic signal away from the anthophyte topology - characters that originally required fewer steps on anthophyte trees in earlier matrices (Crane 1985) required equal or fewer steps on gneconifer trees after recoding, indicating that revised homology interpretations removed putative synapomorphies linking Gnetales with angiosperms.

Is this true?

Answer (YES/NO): YES